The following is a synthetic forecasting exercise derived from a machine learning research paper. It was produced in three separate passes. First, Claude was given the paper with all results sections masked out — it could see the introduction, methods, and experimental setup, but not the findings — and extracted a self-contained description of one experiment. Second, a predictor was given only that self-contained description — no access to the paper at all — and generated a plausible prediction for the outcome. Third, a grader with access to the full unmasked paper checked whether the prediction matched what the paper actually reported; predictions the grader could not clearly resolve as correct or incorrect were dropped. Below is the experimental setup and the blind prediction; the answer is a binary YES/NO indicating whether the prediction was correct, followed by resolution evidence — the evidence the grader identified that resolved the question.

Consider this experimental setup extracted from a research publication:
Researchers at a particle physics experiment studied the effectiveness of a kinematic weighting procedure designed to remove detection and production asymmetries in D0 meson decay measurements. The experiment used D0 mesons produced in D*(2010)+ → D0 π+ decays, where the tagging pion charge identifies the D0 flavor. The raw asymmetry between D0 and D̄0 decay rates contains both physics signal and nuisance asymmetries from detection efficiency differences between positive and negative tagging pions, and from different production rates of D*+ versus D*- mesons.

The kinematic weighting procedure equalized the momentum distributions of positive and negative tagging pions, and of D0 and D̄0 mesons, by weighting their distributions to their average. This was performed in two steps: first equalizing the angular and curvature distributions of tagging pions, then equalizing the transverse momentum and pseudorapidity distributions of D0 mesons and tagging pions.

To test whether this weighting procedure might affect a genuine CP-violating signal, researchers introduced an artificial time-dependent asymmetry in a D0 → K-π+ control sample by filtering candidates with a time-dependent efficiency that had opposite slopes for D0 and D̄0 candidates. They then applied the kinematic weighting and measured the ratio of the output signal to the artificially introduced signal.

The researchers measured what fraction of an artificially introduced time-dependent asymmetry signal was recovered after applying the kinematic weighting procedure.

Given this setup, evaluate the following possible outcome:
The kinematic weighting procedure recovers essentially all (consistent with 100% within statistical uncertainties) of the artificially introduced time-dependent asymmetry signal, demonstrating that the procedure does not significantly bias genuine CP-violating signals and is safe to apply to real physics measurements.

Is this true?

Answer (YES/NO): NO